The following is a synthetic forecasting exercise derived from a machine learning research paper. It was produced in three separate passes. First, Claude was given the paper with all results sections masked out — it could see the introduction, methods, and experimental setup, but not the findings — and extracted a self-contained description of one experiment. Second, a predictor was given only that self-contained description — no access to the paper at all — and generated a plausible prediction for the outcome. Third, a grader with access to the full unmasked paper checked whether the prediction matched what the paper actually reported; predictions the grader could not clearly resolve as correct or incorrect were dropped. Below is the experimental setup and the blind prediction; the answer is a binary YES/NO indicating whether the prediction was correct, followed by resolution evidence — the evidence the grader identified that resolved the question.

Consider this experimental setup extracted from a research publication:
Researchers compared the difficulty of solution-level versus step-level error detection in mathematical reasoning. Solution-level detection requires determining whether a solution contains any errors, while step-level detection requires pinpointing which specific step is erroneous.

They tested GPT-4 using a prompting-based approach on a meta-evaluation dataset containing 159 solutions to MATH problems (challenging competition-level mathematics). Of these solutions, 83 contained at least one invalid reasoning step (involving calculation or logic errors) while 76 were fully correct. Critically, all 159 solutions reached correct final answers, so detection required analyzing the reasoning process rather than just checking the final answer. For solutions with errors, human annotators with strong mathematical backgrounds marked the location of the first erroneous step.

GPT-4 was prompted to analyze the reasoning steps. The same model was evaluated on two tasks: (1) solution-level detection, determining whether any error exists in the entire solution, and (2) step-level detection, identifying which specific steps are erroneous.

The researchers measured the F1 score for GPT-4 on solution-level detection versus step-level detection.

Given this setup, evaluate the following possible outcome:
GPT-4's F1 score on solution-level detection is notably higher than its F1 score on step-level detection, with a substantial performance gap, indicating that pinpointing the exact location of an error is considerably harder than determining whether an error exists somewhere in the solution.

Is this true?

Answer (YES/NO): YES